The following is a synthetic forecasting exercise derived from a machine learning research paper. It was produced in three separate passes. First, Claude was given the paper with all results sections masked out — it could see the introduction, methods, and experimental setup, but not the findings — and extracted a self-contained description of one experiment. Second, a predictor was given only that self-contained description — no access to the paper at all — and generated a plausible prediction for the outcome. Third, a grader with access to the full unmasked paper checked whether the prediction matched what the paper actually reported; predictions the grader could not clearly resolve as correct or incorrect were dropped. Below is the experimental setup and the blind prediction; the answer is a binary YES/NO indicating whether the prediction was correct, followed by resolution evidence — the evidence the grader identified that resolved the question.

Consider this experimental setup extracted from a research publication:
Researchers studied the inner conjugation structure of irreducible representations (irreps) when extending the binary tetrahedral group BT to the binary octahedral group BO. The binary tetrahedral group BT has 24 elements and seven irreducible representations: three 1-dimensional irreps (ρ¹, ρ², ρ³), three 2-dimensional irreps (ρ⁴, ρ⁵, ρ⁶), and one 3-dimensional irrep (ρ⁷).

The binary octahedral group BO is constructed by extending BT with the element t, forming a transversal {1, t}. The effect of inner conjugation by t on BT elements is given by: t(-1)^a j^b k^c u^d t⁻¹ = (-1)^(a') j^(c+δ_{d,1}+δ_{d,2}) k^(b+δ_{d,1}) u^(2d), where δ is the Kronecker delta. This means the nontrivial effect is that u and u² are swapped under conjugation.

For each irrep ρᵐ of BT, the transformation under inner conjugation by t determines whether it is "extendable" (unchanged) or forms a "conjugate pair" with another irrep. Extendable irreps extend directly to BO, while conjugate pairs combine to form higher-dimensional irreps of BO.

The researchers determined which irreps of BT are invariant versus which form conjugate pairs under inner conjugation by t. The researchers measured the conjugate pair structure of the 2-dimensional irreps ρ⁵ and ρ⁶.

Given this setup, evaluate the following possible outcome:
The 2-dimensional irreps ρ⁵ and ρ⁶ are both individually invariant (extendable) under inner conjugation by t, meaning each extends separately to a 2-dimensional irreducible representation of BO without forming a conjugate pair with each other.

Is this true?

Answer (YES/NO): NO